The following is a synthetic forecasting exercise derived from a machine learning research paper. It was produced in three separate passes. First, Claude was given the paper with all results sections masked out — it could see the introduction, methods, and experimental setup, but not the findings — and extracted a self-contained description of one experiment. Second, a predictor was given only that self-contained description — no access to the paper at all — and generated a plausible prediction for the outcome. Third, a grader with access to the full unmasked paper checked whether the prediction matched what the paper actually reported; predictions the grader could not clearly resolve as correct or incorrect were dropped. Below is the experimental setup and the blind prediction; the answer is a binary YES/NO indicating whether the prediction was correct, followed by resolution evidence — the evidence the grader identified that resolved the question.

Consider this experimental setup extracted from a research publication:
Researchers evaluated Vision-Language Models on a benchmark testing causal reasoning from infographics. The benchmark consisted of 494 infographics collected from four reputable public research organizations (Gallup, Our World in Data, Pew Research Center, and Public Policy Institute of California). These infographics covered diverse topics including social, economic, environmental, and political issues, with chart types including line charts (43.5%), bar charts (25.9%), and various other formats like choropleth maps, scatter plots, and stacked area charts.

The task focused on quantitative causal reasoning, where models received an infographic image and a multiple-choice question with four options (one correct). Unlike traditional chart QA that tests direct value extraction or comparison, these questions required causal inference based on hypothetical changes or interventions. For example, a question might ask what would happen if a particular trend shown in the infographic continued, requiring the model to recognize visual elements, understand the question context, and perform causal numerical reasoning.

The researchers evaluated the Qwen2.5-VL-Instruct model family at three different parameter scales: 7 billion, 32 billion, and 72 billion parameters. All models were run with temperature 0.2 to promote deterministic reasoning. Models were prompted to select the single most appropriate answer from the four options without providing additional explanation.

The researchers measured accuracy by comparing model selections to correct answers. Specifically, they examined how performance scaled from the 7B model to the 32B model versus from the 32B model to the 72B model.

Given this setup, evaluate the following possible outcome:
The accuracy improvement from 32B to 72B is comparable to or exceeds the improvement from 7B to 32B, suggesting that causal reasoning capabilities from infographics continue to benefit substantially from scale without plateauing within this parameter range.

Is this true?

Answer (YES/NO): NO